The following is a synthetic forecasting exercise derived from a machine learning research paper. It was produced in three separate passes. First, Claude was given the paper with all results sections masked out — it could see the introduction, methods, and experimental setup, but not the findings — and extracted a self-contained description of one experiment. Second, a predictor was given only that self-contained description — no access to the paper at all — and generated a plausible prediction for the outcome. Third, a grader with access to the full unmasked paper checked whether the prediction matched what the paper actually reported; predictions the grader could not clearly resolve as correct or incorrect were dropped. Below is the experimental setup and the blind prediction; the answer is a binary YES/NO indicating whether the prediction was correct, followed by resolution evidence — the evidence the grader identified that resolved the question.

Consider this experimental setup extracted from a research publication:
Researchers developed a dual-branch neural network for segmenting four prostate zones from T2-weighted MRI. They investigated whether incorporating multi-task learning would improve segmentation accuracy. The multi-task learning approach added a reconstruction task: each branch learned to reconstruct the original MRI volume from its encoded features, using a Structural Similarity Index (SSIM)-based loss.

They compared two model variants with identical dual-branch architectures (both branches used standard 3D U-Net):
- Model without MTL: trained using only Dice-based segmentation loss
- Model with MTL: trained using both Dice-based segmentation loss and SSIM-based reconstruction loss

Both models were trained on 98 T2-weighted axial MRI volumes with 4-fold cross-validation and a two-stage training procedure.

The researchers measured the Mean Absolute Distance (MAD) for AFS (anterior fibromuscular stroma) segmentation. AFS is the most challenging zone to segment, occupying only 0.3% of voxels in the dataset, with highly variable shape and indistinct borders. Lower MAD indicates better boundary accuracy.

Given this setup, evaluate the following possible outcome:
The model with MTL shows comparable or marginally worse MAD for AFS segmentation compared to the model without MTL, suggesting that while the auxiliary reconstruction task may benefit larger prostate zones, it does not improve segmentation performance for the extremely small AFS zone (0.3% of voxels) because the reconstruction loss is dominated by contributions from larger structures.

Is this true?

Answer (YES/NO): YES